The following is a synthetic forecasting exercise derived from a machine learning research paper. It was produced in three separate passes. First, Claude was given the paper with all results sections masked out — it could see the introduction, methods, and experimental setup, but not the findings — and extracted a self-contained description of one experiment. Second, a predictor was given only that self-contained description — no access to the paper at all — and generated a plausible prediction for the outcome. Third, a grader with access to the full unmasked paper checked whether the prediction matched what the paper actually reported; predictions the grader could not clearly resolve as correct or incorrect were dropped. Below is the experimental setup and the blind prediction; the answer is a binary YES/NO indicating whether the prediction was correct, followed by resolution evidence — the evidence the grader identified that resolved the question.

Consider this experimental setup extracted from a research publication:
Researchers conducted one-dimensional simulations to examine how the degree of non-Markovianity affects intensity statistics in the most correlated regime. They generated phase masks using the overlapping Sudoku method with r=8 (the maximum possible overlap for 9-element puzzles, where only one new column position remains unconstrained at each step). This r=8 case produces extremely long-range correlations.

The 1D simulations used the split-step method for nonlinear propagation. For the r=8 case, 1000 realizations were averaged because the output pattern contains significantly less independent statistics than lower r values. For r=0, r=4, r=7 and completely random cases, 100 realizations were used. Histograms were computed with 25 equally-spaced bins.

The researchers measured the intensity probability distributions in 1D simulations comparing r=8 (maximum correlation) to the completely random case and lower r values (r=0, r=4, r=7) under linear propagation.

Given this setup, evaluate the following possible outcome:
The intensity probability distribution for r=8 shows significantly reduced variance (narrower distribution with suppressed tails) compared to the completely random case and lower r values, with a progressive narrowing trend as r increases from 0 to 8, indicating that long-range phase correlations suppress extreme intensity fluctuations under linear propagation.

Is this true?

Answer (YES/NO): NO